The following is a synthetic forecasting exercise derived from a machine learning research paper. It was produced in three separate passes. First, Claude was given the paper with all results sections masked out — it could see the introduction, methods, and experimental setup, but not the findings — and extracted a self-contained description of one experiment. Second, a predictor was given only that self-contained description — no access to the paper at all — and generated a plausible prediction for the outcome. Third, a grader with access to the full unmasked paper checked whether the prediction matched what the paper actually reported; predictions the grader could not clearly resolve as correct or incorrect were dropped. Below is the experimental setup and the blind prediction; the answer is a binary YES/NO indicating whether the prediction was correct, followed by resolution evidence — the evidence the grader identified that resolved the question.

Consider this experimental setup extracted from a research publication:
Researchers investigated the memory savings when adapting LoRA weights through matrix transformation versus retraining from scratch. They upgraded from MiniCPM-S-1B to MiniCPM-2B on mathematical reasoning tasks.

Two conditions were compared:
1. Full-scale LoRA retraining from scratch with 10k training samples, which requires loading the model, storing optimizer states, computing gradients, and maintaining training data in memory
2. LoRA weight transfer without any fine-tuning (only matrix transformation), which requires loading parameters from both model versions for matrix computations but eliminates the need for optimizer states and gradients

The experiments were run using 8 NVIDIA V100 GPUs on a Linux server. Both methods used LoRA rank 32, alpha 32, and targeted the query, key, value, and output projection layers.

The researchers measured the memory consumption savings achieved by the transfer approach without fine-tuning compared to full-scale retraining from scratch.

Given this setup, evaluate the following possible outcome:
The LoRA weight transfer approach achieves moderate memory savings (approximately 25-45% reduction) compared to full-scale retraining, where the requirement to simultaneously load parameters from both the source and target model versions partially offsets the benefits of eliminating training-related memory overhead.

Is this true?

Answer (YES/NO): YES